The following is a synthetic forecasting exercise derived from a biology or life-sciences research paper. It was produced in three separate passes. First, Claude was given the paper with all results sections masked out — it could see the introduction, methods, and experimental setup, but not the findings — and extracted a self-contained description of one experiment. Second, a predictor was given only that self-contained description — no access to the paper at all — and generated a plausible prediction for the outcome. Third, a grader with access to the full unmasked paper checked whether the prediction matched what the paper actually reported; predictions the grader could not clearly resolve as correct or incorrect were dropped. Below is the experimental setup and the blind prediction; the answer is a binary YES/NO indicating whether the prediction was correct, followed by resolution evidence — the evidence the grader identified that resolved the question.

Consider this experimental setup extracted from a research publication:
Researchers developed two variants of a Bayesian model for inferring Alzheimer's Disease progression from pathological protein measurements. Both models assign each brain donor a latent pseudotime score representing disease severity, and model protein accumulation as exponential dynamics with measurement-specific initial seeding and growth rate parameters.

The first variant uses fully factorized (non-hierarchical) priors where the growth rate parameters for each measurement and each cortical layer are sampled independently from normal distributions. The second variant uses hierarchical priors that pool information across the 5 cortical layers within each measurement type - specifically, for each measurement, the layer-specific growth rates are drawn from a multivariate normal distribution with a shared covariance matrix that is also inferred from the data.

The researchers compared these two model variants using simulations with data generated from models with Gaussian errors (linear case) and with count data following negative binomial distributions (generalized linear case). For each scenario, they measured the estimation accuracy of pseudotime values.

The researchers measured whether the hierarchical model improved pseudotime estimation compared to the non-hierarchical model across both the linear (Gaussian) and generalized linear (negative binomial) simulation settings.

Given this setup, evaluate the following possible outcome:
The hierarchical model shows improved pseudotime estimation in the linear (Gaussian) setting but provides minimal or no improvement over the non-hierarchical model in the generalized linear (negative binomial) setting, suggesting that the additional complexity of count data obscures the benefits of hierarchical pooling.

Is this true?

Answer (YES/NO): NO